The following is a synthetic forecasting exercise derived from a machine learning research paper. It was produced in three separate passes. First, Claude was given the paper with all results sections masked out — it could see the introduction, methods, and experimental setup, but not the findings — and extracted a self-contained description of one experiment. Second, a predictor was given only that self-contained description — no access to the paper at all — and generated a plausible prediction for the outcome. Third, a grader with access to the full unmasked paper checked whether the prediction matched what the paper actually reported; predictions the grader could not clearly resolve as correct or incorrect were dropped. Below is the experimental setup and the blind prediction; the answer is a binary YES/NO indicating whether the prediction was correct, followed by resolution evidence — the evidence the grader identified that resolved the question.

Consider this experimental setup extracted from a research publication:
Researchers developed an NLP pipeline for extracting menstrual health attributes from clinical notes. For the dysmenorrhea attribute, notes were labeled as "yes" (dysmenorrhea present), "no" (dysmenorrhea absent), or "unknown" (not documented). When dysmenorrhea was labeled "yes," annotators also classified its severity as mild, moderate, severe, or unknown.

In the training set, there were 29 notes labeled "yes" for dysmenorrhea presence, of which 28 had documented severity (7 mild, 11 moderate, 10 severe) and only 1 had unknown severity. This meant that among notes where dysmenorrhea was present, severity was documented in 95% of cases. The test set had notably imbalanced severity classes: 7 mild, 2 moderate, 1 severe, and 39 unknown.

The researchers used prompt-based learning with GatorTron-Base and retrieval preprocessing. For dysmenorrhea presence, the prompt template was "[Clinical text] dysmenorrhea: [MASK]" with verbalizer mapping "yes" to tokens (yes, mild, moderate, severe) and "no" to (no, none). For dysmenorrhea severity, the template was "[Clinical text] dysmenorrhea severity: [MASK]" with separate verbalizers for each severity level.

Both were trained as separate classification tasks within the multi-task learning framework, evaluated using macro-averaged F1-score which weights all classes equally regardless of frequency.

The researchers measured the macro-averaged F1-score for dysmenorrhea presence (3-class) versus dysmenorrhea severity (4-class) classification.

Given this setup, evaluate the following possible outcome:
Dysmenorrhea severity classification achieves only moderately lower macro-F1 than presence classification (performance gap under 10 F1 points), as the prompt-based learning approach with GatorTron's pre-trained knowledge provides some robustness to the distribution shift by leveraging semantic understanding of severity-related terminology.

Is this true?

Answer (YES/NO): NO